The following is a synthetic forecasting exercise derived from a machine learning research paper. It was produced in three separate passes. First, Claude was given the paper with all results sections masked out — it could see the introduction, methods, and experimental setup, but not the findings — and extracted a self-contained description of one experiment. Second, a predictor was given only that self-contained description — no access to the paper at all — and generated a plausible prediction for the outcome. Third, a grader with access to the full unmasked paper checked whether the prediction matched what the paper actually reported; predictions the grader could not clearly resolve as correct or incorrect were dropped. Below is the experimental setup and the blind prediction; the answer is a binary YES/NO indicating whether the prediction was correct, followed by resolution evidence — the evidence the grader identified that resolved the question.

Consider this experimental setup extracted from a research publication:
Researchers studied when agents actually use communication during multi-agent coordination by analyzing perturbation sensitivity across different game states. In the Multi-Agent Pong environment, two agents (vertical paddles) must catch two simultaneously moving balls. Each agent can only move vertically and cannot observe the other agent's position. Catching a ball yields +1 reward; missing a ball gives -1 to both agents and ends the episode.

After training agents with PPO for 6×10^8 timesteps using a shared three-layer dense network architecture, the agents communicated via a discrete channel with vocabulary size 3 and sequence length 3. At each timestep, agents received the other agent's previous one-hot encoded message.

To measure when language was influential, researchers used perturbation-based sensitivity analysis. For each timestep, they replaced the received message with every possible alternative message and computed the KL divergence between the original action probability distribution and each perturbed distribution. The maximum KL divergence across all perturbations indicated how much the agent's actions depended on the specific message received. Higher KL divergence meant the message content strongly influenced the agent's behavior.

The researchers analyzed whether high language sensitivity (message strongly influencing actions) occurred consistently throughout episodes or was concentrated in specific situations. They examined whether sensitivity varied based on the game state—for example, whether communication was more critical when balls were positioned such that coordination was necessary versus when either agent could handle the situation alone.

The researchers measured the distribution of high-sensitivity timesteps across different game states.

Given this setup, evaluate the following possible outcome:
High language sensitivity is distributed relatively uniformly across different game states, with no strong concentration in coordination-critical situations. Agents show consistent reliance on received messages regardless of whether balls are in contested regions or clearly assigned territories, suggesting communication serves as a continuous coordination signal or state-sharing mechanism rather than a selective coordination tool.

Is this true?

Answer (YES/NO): NO